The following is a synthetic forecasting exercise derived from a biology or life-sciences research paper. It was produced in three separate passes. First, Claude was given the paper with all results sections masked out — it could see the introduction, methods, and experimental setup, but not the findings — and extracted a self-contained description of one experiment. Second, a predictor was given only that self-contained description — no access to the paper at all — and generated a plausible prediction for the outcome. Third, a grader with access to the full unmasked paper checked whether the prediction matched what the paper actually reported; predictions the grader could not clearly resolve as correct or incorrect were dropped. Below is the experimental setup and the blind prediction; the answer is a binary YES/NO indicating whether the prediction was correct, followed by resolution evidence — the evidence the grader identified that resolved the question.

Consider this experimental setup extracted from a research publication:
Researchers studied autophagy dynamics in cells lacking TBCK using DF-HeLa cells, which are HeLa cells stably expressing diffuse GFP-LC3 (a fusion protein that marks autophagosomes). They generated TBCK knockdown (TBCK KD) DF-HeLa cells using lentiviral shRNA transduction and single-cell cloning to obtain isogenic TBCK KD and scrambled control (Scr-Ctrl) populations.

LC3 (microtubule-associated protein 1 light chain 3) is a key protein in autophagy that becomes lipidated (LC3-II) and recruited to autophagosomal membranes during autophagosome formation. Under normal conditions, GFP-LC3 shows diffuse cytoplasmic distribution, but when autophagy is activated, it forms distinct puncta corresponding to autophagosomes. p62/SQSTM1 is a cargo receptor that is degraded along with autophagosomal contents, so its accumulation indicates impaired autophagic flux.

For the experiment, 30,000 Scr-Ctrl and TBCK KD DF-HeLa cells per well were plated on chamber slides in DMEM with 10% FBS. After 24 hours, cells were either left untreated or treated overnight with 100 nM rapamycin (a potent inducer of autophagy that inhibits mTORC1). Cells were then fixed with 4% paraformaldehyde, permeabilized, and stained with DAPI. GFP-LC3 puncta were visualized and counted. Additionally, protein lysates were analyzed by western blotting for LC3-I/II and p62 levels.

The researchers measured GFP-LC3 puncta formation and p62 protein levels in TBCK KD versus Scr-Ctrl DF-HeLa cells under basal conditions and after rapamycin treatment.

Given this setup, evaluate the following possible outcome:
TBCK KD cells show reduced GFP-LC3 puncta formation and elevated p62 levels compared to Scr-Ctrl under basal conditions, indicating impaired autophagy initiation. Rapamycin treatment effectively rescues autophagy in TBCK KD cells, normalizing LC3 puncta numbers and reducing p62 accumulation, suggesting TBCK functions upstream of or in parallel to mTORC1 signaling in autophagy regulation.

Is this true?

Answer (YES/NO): NO